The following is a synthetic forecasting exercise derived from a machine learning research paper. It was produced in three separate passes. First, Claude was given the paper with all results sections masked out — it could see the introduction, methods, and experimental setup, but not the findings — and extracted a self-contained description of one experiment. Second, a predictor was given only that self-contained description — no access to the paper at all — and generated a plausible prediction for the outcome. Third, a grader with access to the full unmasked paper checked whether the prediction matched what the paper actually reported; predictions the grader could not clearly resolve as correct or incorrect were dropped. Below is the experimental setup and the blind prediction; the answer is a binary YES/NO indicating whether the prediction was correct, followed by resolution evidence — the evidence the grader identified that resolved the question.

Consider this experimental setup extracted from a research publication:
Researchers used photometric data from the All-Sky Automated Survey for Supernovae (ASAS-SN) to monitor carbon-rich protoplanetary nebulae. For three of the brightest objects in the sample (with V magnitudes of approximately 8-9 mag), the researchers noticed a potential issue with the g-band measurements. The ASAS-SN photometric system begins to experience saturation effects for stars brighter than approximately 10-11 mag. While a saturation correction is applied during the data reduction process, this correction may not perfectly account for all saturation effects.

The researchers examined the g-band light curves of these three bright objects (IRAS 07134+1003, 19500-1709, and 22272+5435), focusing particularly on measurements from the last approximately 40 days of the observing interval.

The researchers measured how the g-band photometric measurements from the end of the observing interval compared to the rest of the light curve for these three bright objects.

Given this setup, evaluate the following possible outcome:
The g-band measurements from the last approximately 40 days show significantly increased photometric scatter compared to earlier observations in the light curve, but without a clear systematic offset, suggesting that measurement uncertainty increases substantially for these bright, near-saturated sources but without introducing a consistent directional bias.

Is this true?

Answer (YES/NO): NO